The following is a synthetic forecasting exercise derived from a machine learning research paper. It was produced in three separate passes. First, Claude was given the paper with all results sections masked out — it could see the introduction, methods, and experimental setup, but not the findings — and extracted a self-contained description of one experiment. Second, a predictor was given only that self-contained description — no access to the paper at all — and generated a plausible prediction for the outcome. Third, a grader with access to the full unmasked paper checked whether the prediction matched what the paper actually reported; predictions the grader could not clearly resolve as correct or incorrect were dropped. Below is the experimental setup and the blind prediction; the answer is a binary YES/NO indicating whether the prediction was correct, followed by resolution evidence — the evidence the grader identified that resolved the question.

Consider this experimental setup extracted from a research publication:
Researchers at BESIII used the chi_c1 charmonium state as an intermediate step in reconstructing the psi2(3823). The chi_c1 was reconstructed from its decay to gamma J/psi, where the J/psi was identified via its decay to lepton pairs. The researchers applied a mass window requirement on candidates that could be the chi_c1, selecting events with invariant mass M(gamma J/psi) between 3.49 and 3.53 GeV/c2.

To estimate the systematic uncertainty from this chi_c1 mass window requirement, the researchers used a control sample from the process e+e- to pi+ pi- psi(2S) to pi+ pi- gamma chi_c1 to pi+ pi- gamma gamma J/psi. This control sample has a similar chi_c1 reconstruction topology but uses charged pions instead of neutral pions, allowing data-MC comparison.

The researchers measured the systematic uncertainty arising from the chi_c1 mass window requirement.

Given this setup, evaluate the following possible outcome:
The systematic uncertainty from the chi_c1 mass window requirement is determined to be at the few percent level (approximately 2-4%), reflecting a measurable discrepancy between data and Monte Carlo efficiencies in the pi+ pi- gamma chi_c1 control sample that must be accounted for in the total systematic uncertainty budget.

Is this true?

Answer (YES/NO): NO